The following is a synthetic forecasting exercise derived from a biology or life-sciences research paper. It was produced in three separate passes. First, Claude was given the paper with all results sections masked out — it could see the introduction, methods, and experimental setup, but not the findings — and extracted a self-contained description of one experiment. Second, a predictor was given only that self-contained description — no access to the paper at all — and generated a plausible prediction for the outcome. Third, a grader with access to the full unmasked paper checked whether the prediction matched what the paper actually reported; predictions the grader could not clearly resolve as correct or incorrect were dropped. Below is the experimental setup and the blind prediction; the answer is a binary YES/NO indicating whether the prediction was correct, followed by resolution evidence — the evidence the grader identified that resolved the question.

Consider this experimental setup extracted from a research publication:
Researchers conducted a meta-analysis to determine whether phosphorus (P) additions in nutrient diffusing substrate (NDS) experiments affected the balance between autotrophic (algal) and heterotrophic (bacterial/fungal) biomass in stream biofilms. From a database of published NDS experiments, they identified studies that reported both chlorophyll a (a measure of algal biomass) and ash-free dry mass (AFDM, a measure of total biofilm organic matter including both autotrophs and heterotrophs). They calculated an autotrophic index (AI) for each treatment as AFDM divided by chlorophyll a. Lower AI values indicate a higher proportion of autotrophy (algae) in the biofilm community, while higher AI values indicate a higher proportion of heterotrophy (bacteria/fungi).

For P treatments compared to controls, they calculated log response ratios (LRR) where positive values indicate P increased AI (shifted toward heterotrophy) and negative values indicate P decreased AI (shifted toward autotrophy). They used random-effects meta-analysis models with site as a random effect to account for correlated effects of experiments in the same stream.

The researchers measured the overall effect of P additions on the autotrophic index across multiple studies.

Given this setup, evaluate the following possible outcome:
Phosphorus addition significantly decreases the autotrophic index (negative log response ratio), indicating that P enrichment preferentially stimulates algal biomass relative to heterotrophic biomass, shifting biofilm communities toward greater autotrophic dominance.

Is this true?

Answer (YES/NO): NO